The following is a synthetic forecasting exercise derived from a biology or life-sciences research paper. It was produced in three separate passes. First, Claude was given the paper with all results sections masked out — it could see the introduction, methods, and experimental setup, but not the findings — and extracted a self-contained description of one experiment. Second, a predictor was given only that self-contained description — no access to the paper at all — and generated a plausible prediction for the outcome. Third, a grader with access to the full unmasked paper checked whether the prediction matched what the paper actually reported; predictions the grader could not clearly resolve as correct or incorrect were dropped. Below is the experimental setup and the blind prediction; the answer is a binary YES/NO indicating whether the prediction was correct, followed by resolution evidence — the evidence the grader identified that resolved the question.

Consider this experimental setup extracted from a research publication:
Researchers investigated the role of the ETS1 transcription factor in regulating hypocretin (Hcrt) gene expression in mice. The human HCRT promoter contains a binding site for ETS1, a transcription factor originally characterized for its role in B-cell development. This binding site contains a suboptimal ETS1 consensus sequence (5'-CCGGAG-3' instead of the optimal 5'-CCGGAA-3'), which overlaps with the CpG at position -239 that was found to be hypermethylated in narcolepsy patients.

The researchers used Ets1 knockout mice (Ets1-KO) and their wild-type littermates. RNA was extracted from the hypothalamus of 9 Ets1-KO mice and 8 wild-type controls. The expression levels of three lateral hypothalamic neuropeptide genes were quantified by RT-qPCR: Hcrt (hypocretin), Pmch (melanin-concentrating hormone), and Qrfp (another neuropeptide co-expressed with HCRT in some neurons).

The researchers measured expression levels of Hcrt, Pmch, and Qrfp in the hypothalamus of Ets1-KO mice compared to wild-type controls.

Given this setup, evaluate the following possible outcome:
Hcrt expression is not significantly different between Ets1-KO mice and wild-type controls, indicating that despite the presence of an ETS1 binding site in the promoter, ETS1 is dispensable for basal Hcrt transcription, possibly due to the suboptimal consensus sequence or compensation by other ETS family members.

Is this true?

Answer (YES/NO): NO